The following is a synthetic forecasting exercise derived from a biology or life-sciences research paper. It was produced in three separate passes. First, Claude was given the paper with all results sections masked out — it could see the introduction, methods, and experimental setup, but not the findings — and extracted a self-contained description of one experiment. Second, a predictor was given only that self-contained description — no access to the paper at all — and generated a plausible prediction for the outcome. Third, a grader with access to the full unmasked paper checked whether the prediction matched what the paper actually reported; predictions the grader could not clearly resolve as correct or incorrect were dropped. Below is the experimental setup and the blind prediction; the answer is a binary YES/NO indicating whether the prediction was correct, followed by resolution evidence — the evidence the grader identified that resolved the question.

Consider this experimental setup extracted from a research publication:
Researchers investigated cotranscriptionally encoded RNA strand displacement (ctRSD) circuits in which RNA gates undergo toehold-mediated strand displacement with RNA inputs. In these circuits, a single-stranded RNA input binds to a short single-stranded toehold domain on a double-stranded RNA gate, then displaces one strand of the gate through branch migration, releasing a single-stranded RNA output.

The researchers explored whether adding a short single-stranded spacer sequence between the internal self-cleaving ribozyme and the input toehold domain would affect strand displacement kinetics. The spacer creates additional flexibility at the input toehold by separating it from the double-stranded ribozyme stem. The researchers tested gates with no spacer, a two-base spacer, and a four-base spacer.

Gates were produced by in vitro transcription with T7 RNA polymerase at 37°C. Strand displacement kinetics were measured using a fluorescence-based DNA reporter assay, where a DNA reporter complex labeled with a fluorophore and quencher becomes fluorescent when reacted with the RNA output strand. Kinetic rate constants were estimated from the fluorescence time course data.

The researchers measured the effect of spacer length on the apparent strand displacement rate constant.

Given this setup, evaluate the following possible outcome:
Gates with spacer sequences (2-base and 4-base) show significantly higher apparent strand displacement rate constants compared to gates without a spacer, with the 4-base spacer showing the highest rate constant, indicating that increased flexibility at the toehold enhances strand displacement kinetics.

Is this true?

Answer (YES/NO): YES